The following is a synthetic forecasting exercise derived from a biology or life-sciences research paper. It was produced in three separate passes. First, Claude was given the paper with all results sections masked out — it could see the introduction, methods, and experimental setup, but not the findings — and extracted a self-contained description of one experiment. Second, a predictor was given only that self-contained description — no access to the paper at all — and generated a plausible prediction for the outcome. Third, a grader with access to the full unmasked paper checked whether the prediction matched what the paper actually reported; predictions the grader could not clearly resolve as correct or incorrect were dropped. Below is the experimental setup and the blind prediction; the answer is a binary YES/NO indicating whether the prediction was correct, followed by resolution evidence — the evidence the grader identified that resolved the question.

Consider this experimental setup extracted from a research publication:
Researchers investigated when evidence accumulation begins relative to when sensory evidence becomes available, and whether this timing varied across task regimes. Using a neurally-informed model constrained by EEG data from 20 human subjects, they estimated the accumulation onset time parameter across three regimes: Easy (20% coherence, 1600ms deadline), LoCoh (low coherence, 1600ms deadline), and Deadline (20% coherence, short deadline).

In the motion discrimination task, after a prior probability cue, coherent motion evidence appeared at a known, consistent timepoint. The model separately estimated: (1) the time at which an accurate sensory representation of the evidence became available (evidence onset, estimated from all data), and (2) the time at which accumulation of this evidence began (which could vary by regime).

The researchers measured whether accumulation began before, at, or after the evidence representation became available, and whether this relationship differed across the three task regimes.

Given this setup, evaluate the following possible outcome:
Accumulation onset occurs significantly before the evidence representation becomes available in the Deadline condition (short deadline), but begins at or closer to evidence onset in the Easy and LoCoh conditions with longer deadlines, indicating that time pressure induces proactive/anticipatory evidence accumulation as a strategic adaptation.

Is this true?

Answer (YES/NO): NO